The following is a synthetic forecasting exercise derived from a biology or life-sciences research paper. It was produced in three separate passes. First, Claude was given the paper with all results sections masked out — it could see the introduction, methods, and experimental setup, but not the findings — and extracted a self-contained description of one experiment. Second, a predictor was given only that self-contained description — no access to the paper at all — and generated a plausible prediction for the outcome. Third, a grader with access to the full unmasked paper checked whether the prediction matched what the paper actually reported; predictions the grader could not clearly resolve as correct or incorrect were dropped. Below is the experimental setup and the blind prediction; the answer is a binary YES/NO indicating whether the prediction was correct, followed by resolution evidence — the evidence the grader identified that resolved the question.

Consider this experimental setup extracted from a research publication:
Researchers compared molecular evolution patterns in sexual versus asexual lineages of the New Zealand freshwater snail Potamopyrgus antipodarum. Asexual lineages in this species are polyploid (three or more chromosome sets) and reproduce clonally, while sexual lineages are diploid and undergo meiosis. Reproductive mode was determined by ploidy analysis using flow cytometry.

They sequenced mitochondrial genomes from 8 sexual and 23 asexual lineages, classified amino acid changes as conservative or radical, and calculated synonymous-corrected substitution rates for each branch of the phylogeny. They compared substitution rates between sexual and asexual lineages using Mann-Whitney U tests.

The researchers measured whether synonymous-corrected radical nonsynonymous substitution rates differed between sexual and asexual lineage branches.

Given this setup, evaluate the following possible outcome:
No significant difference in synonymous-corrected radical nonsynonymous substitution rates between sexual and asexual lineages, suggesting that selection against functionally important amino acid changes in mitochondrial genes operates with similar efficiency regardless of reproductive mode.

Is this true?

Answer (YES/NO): NO